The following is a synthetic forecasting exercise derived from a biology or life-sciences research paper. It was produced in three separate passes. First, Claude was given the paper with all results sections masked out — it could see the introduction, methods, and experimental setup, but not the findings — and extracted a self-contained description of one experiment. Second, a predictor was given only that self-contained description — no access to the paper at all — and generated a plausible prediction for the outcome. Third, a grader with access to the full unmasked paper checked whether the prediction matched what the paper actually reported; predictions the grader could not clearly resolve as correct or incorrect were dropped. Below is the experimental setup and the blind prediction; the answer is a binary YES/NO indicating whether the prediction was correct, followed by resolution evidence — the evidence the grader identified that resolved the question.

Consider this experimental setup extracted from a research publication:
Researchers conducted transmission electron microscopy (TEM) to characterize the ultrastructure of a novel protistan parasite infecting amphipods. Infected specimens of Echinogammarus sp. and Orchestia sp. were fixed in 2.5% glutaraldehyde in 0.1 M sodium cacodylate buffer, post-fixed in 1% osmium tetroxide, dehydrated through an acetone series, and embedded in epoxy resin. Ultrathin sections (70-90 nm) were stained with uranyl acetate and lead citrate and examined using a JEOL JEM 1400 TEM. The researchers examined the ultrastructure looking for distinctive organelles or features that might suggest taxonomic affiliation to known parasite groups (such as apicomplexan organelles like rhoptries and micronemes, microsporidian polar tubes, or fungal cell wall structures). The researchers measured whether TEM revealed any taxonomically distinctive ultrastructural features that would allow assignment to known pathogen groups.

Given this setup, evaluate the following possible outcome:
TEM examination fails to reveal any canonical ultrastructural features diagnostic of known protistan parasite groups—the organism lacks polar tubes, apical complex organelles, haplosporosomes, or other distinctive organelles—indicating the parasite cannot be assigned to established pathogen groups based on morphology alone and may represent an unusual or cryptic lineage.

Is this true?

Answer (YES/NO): YES